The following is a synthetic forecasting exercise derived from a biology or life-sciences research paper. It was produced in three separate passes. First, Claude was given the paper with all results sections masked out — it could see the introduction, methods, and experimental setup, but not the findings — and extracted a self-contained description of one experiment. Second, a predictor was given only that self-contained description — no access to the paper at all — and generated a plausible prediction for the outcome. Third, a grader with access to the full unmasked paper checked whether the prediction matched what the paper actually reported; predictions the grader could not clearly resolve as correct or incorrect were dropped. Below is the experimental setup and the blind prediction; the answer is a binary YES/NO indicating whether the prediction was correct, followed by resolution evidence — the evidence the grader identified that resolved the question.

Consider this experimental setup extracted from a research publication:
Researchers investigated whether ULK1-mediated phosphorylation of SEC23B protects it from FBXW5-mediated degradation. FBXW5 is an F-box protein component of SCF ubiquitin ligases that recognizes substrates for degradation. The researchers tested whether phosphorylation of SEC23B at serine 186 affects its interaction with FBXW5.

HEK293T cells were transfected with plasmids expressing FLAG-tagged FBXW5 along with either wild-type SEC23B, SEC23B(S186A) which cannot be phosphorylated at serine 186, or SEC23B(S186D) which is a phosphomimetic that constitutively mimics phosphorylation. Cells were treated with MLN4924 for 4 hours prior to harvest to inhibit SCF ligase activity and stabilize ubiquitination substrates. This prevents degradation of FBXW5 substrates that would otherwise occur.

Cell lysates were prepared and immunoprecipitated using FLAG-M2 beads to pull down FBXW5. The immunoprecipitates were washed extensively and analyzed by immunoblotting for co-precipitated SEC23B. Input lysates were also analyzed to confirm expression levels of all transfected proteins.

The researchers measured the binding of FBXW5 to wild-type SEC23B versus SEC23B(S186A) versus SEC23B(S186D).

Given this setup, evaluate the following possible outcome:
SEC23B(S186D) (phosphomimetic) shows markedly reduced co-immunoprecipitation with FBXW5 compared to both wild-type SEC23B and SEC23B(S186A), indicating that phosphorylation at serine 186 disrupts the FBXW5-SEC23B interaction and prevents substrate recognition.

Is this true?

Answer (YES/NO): YES